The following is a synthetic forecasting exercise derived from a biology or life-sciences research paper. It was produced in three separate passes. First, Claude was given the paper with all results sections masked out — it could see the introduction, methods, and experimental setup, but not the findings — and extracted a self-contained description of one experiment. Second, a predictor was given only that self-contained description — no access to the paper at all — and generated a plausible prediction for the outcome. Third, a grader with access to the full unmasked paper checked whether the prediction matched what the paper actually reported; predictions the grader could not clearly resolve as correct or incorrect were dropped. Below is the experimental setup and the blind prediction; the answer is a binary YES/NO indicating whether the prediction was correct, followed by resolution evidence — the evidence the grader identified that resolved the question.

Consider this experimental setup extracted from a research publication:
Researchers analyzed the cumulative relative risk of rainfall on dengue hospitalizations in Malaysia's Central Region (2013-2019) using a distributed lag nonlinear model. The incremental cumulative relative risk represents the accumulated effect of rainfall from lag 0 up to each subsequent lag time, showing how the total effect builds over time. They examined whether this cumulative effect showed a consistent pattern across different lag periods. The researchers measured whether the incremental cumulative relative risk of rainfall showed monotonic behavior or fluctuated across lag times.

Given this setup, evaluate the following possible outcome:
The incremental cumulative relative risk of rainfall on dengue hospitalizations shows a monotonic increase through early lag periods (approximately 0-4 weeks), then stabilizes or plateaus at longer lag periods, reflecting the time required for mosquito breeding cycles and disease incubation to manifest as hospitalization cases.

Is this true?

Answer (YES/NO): NO